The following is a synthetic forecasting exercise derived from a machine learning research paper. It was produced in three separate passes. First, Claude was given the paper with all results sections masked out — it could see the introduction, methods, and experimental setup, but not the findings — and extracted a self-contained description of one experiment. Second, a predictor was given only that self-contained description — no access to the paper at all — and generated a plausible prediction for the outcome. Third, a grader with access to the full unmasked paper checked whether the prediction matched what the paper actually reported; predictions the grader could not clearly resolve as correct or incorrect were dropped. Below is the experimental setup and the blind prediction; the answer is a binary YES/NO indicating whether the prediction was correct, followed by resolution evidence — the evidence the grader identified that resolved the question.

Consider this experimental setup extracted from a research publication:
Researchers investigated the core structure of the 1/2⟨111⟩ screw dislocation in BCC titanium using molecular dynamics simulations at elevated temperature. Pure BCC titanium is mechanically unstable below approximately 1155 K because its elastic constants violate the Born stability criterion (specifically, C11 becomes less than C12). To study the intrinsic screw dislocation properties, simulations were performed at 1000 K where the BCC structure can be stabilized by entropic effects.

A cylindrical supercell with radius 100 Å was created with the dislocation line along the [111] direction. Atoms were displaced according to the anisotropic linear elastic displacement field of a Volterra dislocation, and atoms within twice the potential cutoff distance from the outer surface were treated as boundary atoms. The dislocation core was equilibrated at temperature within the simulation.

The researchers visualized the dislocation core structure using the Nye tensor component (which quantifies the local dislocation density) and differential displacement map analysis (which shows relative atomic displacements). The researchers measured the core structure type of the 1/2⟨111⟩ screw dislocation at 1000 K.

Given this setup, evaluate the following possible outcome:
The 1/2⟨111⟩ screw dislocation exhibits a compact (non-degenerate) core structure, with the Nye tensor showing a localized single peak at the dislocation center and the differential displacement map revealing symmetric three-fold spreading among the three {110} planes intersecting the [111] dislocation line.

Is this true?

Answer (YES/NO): NO